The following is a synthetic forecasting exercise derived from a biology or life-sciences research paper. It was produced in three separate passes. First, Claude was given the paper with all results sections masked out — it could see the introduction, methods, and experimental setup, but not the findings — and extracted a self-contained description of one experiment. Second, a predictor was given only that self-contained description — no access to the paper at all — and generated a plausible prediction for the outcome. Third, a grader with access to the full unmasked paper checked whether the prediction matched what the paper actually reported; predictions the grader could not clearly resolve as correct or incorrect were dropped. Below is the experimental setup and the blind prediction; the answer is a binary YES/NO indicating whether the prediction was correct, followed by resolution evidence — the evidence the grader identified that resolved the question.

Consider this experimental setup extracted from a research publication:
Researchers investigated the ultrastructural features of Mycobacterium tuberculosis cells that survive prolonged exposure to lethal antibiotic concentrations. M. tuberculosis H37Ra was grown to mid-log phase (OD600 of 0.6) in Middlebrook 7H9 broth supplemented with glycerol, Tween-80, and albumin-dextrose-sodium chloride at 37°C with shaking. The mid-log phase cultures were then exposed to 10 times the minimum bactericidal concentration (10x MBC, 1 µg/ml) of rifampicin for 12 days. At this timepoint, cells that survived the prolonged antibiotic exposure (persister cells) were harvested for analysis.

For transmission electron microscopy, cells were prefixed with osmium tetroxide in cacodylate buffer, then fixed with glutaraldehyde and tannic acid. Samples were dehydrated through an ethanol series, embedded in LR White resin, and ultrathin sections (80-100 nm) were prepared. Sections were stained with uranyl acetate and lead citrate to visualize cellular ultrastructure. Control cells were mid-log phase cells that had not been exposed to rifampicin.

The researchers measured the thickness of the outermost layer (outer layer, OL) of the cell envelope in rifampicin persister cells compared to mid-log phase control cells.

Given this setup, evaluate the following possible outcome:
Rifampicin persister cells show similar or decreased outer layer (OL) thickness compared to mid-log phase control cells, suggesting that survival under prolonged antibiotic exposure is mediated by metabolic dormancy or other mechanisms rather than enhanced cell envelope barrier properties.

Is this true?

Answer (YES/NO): NO